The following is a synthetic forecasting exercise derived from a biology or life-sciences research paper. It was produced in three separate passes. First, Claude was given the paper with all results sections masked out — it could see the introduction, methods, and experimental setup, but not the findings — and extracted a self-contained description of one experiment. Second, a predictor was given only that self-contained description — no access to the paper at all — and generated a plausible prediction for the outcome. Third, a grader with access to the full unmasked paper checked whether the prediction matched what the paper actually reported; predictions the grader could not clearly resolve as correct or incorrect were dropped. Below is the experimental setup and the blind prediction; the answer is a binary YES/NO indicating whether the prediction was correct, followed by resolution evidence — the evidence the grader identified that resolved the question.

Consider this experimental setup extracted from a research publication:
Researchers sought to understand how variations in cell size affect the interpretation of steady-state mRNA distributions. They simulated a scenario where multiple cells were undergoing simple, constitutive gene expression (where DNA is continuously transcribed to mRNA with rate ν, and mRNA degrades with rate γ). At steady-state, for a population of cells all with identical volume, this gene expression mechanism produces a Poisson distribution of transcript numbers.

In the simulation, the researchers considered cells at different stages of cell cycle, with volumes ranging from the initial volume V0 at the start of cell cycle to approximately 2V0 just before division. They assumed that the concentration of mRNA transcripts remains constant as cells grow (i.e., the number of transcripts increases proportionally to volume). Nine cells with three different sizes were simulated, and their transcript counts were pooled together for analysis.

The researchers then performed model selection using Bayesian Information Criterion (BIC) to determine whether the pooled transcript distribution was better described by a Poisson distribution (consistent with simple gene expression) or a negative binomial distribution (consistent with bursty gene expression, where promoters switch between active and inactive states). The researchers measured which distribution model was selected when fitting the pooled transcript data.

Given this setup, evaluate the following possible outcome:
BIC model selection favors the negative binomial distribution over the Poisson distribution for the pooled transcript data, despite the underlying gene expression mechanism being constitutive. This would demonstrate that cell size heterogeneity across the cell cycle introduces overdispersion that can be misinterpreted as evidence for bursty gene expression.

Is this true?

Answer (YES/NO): YES